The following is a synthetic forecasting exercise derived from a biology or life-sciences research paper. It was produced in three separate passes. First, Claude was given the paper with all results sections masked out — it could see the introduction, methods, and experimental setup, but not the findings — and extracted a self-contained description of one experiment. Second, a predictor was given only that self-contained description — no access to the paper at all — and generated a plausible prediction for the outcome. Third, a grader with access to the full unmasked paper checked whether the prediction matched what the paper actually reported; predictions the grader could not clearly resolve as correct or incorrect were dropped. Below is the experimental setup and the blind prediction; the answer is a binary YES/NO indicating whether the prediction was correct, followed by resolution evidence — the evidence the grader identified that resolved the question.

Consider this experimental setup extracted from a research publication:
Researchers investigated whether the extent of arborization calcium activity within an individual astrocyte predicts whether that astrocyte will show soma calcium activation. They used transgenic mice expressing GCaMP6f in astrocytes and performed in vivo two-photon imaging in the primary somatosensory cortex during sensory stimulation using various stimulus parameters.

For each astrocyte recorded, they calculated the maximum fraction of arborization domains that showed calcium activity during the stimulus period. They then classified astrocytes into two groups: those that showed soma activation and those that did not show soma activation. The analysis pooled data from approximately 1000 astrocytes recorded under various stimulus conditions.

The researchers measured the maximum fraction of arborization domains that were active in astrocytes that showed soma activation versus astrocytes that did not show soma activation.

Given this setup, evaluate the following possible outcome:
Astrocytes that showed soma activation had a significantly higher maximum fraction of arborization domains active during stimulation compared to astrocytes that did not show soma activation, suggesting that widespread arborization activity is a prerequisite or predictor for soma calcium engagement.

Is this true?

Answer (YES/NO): YES